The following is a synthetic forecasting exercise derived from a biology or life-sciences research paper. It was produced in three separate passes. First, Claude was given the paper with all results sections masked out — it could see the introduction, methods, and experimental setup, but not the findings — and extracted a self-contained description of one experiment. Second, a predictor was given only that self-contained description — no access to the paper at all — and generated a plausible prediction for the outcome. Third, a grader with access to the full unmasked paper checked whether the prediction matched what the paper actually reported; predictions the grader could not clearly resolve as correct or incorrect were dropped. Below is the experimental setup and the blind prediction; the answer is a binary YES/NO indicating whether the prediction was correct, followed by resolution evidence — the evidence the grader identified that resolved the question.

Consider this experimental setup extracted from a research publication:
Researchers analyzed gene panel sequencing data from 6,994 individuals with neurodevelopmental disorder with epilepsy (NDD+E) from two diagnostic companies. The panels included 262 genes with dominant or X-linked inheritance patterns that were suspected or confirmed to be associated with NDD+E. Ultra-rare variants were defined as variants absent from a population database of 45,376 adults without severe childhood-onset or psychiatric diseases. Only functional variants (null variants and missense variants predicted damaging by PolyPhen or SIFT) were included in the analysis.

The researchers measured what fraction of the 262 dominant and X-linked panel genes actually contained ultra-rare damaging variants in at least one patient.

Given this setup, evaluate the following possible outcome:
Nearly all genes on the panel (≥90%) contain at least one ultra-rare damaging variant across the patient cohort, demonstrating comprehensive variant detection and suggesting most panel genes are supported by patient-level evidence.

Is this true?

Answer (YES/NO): NO